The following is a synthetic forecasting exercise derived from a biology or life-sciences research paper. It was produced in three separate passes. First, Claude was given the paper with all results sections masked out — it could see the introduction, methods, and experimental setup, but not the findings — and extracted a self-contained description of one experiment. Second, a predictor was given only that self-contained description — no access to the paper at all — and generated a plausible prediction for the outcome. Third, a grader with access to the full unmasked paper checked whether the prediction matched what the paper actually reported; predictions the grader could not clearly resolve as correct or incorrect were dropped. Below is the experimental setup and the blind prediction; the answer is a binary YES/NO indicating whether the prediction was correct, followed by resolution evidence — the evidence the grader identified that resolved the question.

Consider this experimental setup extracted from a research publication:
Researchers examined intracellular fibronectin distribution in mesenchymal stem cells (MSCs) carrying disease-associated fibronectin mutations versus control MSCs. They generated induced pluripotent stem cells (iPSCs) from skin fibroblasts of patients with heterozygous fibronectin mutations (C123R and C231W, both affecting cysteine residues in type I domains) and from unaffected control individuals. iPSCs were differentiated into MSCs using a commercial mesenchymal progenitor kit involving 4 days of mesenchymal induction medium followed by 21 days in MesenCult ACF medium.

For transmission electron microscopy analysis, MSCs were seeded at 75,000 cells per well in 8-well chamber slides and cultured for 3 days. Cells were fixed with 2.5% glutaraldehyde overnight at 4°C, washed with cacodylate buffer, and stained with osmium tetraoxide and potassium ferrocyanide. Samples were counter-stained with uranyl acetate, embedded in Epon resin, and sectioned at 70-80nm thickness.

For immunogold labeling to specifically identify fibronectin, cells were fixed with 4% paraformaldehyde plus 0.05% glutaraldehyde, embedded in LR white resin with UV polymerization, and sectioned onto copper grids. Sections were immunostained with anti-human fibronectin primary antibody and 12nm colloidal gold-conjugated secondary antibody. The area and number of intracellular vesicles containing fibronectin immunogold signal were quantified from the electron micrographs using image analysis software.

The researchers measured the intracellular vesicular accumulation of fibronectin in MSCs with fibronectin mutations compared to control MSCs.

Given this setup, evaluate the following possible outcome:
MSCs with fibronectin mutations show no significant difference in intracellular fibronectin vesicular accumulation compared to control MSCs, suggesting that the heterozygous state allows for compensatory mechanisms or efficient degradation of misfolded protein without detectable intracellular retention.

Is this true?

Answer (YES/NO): NO